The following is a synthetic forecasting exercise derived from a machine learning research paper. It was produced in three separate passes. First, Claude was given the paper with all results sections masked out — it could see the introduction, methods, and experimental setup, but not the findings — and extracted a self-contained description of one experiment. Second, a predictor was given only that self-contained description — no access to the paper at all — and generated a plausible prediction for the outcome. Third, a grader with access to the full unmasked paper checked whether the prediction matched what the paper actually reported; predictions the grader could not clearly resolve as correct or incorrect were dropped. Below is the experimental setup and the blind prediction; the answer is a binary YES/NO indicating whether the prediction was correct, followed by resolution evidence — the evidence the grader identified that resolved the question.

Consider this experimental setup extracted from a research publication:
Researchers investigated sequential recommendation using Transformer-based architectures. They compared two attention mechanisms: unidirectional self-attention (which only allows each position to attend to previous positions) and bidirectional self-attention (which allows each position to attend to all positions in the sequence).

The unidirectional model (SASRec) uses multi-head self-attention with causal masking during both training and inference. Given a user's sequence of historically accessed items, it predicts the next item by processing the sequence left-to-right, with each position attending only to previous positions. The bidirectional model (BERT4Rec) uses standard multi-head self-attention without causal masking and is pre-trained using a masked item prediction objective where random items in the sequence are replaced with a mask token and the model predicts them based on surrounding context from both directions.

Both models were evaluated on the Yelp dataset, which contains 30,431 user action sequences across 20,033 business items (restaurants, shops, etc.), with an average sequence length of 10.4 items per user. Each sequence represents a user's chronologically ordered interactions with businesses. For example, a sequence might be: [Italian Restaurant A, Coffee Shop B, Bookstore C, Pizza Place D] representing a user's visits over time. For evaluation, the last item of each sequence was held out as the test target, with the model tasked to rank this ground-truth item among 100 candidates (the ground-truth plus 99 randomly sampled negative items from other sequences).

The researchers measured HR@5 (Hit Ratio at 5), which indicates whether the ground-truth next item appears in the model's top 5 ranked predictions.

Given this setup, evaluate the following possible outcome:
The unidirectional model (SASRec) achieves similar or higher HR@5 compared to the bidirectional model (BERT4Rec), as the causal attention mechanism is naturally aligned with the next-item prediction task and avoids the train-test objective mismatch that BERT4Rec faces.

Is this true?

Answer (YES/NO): NO